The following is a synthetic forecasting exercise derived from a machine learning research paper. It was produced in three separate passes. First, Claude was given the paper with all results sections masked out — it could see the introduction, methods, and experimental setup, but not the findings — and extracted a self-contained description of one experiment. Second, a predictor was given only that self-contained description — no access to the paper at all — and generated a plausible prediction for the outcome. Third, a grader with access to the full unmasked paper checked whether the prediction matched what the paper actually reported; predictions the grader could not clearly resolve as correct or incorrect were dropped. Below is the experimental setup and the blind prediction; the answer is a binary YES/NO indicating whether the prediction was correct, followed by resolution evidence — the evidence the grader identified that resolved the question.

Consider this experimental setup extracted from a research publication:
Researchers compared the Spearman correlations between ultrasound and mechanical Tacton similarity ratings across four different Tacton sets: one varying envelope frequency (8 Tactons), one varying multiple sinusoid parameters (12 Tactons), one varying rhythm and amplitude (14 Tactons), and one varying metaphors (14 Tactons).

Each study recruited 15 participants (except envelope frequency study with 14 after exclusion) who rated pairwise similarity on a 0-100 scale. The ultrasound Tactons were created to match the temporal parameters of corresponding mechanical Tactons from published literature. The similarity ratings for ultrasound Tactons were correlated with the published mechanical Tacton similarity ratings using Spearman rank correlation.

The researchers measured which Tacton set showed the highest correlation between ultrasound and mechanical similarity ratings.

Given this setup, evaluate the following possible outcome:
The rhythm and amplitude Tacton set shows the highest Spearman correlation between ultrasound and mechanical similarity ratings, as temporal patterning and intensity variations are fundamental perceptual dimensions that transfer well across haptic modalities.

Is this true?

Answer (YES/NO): YES